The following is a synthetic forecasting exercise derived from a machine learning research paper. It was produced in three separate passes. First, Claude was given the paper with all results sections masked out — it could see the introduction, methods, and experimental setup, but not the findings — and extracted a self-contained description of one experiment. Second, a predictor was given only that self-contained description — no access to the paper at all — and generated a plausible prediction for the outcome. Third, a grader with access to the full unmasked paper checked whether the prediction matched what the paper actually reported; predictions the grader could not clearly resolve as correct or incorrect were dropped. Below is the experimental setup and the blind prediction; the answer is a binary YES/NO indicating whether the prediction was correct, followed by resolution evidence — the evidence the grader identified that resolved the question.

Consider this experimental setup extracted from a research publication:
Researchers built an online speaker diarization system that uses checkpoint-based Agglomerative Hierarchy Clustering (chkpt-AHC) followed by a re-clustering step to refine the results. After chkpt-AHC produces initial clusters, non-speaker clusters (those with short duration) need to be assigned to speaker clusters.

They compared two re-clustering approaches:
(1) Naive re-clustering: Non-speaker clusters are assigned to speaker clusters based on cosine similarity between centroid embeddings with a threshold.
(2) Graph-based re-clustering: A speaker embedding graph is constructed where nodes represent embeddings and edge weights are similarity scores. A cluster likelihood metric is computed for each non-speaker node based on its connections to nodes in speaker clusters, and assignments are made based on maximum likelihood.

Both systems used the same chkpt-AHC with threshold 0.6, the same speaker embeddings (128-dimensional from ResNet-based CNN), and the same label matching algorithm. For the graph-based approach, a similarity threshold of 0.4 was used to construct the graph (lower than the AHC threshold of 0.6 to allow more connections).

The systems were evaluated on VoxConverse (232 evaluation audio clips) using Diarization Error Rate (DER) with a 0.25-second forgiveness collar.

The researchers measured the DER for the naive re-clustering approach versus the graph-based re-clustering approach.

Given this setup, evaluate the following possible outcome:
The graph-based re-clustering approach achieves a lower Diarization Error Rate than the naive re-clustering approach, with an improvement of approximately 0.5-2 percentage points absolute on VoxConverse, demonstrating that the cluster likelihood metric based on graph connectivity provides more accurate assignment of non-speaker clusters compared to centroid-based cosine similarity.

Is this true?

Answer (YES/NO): NO